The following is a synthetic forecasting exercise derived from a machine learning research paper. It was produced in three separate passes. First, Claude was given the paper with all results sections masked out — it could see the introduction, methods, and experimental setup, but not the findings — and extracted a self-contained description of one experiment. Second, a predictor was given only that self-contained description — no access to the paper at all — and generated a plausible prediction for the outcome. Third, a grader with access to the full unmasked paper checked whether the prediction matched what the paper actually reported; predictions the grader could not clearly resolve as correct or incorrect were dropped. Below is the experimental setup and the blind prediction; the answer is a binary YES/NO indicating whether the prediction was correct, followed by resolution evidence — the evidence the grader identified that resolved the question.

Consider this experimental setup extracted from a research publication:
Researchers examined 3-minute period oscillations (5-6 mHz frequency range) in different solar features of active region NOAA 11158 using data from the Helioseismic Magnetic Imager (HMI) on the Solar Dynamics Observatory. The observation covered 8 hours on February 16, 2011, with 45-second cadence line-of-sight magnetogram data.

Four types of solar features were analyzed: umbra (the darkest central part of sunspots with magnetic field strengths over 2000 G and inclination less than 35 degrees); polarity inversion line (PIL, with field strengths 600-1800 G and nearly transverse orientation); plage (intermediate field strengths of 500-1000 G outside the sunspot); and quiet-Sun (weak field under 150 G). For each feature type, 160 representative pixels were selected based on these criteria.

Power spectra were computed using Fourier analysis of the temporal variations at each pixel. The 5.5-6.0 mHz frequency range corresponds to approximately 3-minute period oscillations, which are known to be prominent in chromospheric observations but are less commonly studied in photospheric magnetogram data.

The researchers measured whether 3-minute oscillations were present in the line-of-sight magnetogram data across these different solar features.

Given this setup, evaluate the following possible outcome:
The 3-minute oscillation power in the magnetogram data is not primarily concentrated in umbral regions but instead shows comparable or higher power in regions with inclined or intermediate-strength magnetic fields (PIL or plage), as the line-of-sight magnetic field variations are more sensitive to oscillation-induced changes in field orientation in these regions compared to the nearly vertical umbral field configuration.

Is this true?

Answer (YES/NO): NO